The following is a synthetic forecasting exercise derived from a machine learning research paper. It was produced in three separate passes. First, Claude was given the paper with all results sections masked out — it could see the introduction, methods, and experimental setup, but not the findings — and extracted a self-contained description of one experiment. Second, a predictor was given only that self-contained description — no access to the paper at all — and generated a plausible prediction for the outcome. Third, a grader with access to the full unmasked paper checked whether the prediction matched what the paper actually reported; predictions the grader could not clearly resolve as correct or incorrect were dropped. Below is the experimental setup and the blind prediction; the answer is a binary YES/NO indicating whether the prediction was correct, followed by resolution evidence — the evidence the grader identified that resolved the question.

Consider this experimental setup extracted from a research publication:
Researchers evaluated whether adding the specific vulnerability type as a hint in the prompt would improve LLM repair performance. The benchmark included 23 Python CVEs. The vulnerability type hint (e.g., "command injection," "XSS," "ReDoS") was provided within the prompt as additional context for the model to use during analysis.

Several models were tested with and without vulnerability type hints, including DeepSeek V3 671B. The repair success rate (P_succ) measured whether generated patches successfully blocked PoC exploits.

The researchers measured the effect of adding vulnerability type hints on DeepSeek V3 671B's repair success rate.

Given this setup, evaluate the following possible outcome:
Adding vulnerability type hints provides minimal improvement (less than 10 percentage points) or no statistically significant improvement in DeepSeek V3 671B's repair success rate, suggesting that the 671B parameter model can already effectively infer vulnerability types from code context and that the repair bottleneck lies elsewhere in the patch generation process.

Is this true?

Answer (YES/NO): NO